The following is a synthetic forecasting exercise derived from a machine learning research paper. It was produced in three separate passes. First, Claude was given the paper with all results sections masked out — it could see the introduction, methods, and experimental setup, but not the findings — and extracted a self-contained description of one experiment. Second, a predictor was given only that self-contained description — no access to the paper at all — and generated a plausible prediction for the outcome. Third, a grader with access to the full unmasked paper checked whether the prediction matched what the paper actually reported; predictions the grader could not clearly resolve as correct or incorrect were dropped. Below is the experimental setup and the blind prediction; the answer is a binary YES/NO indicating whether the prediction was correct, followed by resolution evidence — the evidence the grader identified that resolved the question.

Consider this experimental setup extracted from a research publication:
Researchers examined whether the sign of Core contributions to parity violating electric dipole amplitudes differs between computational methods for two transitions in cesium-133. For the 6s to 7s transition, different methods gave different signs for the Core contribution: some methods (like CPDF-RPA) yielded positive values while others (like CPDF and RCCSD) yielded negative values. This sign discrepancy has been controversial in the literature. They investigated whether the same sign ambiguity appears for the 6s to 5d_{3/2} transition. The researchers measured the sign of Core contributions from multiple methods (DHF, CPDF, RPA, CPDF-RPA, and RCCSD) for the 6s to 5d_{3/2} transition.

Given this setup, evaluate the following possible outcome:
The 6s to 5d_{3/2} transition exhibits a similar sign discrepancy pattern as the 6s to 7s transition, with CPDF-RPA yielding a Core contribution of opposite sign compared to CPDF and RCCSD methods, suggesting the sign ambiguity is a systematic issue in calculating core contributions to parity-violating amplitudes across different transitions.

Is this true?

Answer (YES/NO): NO